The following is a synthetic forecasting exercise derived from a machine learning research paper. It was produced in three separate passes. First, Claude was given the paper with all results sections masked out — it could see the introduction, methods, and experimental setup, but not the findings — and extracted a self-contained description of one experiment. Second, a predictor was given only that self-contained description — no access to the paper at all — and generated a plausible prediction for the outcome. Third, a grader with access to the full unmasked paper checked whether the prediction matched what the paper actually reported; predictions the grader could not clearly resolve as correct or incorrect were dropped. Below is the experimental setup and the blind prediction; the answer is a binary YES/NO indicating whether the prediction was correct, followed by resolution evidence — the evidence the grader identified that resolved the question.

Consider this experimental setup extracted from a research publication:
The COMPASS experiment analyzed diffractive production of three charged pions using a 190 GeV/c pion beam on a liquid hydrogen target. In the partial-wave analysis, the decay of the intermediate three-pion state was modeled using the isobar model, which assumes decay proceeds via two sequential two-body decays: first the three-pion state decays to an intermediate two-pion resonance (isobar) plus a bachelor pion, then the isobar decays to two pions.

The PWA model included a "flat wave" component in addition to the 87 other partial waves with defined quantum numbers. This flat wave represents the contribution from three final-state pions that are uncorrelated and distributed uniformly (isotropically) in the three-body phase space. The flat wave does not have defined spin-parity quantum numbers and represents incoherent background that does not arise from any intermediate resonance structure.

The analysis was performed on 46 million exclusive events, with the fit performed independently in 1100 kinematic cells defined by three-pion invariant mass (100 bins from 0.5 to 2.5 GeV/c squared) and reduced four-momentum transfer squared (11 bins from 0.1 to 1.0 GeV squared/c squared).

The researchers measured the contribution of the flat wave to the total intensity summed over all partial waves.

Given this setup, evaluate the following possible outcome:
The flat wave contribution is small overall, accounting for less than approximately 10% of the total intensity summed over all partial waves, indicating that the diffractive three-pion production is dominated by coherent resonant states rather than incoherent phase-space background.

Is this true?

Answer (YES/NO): YES